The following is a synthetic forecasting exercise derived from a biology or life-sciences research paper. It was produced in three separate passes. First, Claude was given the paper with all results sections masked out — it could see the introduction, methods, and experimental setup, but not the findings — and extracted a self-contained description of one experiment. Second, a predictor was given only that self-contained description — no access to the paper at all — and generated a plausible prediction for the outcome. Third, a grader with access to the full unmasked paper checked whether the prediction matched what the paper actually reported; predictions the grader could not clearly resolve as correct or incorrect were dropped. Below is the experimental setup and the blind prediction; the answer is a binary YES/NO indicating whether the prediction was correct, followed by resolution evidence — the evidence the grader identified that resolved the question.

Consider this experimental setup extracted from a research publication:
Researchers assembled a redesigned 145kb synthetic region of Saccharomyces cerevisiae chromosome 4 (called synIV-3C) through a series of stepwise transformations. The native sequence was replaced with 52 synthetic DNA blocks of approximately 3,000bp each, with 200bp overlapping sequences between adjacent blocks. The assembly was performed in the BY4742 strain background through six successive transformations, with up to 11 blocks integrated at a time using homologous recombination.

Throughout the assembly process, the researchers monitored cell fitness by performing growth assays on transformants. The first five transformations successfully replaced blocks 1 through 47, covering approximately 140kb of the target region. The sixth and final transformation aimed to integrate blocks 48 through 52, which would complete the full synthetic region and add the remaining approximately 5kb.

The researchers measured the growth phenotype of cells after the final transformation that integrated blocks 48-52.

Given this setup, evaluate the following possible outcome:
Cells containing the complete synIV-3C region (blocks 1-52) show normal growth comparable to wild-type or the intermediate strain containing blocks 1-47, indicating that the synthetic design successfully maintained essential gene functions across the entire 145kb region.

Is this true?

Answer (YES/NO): NO